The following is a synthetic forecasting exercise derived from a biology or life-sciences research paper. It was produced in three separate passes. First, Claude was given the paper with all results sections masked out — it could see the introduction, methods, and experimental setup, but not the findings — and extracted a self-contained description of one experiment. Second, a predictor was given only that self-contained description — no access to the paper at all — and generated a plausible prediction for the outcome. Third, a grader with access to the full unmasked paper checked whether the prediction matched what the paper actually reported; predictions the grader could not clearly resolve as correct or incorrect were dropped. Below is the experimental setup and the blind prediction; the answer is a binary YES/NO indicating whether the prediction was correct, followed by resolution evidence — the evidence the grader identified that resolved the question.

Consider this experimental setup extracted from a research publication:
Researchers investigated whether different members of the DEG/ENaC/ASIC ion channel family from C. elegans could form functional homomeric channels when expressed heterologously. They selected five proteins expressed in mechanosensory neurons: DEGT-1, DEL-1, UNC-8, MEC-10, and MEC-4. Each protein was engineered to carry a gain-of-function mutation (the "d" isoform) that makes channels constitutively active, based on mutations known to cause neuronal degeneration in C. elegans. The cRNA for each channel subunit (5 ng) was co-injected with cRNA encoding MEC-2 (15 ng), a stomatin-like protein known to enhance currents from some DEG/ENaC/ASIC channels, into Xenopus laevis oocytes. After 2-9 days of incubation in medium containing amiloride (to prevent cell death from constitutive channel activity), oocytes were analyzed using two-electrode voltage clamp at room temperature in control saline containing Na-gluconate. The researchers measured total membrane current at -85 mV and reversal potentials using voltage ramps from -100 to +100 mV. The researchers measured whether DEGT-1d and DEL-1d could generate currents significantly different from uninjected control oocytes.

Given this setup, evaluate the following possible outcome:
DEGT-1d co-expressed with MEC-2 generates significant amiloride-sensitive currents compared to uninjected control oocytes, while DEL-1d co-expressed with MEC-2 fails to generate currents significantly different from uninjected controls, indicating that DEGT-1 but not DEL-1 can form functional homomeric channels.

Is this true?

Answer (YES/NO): NO